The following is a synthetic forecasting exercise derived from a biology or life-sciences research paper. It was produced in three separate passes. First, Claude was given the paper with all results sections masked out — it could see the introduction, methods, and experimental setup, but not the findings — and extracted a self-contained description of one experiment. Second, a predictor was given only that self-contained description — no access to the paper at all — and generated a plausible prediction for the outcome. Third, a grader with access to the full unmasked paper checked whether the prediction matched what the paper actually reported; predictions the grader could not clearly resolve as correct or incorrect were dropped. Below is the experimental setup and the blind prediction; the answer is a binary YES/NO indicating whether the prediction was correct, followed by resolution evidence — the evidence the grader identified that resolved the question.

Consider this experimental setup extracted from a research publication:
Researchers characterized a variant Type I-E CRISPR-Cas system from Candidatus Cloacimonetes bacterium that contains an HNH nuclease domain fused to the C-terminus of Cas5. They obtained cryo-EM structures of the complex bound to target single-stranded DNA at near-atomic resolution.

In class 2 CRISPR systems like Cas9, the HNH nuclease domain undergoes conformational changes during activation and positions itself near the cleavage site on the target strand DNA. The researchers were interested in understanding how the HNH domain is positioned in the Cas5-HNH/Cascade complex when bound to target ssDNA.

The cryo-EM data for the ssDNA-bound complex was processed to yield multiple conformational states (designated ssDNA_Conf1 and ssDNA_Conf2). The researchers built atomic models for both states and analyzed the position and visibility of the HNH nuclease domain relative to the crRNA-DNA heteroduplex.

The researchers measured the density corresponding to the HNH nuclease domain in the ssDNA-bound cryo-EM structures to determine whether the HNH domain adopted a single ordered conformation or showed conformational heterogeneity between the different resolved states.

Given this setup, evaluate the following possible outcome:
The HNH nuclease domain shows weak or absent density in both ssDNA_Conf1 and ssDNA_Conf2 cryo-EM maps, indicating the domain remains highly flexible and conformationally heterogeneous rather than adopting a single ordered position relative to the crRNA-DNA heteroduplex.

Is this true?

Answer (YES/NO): NO